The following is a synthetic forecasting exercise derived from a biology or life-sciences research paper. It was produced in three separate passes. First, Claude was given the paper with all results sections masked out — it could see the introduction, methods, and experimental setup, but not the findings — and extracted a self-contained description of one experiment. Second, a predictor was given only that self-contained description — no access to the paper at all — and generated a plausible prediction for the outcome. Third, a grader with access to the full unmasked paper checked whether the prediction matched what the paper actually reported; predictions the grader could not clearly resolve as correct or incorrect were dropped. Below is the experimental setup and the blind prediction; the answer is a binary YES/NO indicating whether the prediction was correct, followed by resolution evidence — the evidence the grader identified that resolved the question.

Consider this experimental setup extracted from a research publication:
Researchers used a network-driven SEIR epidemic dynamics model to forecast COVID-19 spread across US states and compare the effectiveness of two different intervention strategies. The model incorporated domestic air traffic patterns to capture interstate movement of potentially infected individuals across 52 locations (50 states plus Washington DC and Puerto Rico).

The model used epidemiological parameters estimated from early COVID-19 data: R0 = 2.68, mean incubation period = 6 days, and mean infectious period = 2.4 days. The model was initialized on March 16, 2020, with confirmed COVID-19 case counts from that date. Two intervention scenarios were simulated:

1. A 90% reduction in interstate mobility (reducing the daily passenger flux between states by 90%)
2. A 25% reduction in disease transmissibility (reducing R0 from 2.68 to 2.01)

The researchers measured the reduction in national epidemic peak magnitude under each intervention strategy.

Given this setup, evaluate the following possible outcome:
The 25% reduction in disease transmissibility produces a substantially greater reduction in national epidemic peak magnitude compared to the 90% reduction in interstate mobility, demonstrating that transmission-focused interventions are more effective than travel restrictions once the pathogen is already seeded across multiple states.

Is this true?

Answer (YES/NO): YES